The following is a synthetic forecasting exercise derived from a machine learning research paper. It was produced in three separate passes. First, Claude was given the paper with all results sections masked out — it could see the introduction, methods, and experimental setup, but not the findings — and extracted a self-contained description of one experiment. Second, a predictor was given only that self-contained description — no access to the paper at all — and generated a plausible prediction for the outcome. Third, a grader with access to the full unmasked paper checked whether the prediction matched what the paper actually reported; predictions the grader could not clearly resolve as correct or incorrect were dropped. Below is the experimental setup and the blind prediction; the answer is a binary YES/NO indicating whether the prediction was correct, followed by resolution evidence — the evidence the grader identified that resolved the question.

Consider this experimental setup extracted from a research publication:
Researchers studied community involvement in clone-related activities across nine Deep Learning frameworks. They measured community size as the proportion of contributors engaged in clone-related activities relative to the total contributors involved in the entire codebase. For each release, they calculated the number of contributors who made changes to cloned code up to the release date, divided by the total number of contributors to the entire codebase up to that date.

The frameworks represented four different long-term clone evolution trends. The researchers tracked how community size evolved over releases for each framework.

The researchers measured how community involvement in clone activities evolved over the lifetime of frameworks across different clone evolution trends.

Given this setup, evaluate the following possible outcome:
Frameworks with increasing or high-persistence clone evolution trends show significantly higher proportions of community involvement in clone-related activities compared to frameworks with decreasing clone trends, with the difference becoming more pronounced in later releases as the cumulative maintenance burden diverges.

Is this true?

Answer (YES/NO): NO